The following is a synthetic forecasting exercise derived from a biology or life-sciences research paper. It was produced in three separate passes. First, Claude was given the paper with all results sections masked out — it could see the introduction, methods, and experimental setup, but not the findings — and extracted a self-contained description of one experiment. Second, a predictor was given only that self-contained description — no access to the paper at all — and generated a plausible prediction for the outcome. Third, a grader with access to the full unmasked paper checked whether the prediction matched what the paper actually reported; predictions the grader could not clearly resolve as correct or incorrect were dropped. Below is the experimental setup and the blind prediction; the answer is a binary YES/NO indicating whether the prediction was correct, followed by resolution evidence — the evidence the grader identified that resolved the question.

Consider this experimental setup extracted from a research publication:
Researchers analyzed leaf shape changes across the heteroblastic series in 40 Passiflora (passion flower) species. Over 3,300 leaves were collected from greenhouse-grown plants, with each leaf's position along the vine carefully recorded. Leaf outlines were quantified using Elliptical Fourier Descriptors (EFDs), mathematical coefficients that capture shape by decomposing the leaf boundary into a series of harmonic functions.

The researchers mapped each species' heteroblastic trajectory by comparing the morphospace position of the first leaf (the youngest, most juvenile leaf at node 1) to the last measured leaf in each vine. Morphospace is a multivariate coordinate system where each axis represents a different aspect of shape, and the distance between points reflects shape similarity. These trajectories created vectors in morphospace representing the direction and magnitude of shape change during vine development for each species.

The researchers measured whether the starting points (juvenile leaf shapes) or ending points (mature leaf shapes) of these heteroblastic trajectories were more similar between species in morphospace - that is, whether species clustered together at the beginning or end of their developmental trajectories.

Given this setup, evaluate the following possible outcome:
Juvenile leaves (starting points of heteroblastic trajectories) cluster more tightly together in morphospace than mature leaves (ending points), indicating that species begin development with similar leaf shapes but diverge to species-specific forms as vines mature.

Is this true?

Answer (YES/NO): YES